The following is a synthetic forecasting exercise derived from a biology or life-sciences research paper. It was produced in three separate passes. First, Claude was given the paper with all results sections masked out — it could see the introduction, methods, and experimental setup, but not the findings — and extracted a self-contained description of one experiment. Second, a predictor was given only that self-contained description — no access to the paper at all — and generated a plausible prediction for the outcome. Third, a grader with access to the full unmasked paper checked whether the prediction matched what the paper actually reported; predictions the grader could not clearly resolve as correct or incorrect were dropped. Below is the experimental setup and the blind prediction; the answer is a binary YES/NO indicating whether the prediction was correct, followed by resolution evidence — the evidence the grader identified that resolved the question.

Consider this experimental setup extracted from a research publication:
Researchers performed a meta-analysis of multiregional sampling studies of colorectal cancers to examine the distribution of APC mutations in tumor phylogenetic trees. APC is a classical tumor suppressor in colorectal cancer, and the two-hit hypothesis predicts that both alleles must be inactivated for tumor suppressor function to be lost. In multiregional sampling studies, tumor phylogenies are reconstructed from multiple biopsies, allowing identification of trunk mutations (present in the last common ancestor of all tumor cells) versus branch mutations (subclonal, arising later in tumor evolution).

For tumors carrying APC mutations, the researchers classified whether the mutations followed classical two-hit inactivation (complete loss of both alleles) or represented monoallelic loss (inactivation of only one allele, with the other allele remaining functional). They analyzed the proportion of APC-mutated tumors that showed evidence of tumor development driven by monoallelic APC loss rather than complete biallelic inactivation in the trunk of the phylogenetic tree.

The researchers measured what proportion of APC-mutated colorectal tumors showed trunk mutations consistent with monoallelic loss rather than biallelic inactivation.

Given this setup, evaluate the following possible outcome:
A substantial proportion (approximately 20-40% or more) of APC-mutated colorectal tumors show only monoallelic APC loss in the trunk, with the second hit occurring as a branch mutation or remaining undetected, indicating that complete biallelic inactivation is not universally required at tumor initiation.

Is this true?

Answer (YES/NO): YES